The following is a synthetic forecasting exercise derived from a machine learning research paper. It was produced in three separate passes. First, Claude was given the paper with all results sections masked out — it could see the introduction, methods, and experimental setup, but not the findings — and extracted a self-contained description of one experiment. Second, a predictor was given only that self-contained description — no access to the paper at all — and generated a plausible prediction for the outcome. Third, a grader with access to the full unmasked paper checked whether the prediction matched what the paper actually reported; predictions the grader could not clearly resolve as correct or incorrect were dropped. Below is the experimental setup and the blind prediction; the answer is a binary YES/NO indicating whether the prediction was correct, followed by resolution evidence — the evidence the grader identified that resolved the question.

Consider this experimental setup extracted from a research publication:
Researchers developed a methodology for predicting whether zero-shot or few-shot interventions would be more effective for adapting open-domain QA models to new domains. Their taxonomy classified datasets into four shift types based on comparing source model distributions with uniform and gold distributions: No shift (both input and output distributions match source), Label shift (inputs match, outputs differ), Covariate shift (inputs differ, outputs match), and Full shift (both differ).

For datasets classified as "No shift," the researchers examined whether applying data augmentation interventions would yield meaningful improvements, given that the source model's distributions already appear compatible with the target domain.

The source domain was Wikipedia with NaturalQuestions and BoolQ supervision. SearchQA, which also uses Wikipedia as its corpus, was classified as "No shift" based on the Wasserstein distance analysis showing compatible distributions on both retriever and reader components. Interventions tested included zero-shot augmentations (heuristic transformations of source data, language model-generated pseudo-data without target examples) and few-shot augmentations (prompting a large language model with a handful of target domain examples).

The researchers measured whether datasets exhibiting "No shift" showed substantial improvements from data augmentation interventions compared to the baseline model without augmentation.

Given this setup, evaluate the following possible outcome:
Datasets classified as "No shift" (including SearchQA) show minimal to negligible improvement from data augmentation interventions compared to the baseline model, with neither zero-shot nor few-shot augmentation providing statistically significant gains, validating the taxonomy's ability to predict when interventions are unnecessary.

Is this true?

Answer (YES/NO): NO